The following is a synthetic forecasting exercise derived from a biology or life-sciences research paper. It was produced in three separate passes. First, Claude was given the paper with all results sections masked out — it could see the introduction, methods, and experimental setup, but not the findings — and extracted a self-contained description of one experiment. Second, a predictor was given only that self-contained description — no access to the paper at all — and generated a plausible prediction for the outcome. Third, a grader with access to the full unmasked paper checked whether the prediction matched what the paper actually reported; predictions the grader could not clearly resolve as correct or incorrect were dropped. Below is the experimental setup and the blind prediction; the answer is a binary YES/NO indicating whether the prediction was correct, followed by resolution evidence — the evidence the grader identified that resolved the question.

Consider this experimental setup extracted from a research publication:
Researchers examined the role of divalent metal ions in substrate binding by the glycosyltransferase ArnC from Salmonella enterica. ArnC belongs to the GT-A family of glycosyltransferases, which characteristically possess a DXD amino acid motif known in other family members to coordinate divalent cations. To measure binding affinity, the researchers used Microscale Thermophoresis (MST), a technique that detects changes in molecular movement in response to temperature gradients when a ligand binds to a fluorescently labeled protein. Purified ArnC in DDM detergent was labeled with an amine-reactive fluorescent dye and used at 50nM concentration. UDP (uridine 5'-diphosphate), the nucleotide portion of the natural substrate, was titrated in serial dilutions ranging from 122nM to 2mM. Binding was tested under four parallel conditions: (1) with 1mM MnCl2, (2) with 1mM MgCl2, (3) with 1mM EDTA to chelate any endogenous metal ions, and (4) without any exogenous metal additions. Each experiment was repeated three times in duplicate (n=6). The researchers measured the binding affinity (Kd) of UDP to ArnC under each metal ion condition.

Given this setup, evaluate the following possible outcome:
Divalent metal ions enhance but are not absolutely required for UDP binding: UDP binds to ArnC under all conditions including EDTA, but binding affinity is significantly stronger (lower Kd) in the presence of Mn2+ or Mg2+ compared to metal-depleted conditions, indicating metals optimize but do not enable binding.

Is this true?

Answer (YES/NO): YES